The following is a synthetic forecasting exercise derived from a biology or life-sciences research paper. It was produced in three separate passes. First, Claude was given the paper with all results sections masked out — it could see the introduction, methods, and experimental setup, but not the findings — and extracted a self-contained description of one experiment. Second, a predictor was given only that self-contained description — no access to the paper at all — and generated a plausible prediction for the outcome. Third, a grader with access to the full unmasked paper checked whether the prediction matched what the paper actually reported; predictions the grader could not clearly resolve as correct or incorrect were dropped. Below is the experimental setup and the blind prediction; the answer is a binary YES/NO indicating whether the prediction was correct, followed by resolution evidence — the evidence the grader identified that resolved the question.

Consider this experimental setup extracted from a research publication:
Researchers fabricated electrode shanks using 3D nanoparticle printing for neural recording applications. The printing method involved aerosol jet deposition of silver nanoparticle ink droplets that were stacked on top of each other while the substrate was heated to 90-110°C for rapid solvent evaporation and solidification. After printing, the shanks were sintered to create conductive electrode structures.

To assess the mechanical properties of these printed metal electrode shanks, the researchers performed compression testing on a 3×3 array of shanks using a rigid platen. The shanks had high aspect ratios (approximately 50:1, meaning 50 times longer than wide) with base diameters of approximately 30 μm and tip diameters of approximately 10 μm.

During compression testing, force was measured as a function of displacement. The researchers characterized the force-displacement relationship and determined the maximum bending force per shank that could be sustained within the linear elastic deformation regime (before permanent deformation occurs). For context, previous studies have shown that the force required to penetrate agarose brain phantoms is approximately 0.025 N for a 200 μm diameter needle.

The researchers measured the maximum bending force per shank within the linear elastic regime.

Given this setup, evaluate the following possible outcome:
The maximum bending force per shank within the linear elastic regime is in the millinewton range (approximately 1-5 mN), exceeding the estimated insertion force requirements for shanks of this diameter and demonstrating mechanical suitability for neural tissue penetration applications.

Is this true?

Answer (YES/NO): NO